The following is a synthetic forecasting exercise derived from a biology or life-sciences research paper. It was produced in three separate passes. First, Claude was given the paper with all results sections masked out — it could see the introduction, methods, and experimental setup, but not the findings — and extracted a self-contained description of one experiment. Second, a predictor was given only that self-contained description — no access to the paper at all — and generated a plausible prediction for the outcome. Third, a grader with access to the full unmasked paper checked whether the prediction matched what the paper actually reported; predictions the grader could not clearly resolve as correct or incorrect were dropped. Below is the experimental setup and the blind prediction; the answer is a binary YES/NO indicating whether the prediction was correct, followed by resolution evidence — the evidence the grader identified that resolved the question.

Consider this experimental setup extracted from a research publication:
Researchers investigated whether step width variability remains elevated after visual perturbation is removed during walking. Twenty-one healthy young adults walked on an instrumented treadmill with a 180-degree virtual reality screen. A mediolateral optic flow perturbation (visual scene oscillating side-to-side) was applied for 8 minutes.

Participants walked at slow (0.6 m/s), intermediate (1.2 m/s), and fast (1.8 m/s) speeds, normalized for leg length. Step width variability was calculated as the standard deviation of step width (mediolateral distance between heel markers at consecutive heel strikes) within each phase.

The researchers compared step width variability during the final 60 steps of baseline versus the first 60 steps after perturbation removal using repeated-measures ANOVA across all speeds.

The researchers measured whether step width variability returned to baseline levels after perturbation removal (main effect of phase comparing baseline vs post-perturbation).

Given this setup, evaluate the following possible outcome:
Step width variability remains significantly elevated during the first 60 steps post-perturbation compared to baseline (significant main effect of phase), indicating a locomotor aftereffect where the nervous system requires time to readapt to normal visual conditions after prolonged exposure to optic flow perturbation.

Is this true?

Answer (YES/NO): YES